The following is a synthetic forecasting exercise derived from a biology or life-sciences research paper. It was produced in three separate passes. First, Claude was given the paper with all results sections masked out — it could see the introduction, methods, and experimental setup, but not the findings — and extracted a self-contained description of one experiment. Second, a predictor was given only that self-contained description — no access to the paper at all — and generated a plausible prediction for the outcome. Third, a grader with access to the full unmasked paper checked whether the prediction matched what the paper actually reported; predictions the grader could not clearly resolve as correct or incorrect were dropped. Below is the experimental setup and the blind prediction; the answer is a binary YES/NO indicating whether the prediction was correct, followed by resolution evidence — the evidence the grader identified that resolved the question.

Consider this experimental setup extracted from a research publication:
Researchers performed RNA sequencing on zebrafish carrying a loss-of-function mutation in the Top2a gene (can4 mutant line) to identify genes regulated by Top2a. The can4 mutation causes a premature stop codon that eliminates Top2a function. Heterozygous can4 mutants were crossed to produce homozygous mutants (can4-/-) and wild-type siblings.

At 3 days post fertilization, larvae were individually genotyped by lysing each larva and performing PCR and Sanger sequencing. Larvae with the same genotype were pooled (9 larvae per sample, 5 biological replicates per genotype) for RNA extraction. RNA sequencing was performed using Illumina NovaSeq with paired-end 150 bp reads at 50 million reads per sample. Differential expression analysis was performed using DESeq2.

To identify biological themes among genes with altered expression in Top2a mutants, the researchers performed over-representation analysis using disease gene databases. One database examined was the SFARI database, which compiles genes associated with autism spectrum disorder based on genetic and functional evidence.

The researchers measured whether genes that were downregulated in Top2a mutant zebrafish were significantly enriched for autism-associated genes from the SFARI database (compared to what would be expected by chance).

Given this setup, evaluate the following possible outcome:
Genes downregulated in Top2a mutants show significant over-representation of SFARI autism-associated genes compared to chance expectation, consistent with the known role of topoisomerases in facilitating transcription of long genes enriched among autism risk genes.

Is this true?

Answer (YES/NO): NO